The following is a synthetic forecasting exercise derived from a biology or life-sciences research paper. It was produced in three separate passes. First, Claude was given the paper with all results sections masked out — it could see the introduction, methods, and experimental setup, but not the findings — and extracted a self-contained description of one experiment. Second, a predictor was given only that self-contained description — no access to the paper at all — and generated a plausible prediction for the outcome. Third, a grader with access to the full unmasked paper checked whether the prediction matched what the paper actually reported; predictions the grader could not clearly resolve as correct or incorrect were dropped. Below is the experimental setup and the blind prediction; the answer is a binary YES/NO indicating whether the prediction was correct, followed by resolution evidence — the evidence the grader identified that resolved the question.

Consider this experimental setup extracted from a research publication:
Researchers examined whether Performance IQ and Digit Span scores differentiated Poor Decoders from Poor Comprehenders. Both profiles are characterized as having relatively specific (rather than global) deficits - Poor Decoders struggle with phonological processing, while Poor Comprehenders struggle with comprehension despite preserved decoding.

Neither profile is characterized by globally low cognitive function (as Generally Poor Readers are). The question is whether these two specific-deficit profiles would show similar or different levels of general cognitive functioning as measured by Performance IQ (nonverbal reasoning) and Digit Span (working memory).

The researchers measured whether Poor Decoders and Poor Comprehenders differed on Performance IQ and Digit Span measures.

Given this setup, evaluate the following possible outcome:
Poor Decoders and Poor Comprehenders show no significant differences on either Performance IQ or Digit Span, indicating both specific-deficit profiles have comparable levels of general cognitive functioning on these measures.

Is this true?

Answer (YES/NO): YES